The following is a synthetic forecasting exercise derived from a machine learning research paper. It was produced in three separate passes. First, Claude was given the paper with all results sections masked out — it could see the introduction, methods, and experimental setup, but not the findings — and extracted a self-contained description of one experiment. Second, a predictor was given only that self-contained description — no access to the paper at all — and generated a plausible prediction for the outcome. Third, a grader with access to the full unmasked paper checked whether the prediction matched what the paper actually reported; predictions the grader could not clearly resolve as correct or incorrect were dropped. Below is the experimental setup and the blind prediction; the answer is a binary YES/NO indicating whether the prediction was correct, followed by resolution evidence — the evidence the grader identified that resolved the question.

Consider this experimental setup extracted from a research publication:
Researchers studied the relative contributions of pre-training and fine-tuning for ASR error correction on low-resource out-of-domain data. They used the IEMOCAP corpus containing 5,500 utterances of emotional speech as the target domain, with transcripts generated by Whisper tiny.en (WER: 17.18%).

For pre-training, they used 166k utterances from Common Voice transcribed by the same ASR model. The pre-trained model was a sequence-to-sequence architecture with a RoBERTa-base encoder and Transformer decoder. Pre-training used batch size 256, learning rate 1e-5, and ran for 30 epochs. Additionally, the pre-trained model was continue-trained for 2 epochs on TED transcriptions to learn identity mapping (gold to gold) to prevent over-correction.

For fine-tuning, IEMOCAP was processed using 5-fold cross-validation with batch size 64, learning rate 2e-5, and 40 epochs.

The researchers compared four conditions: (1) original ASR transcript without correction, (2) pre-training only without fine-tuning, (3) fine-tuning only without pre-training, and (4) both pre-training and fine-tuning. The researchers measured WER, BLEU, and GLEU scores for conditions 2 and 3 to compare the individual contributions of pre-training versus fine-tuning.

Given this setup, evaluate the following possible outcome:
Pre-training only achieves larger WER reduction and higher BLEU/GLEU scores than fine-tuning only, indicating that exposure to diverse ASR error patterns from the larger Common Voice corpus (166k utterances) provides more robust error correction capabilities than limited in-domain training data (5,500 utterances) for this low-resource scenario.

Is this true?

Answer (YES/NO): NO